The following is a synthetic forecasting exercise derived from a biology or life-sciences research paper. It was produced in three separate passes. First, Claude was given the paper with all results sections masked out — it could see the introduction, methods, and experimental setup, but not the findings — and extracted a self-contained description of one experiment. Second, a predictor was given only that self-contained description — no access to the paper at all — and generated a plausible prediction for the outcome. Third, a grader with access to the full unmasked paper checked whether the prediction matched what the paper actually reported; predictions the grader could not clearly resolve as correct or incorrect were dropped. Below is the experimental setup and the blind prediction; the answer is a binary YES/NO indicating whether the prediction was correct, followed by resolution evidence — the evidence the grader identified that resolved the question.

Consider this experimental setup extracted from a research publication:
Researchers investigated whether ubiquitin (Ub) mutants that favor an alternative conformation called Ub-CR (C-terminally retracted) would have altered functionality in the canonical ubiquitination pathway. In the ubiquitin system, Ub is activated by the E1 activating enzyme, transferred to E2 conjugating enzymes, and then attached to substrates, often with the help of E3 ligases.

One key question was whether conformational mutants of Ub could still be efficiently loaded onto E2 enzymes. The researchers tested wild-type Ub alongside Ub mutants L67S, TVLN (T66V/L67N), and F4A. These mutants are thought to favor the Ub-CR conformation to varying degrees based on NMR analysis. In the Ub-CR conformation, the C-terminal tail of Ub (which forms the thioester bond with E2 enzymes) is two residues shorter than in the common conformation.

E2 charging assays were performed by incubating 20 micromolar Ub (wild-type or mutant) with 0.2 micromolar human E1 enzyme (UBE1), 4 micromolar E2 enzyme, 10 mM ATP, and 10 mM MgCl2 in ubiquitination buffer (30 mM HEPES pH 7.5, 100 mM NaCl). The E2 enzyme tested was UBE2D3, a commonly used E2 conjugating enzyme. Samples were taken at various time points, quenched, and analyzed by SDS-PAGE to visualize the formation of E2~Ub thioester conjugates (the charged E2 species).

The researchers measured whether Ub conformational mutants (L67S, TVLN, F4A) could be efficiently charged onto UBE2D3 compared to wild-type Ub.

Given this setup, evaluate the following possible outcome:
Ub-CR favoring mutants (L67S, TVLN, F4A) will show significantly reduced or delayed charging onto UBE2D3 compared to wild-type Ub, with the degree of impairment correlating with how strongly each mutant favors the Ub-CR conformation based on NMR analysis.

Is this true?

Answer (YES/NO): NO